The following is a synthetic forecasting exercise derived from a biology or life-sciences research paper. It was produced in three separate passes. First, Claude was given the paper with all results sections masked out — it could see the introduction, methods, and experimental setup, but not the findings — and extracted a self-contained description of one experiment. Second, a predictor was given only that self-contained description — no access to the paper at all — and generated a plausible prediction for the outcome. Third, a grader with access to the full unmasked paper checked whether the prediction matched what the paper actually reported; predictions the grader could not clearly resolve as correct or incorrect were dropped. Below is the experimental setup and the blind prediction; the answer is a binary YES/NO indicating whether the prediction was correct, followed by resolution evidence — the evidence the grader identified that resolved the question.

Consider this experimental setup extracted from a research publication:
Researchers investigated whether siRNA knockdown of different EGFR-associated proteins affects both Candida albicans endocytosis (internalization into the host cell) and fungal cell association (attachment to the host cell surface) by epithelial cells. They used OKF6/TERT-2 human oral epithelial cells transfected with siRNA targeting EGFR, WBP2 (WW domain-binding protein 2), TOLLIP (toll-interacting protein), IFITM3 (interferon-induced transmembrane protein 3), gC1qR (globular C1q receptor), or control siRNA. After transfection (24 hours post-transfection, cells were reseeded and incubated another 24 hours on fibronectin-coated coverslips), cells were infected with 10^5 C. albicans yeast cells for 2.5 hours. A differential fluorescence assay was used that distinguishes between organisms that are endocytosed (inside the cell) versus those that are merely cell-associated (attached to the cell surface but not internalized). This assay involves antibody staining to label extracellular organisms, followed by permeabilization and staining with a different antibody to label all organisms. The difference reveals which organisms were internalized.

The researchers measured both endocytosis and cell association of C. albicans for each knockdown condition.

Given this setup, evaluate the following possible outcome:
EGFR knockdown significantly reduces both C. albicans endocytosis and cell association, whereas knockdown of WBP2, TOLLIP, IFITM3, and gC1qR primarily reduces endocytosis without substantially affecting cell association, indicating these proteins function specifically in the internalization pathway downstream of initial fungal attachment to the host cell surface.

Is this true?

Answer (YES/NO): NO